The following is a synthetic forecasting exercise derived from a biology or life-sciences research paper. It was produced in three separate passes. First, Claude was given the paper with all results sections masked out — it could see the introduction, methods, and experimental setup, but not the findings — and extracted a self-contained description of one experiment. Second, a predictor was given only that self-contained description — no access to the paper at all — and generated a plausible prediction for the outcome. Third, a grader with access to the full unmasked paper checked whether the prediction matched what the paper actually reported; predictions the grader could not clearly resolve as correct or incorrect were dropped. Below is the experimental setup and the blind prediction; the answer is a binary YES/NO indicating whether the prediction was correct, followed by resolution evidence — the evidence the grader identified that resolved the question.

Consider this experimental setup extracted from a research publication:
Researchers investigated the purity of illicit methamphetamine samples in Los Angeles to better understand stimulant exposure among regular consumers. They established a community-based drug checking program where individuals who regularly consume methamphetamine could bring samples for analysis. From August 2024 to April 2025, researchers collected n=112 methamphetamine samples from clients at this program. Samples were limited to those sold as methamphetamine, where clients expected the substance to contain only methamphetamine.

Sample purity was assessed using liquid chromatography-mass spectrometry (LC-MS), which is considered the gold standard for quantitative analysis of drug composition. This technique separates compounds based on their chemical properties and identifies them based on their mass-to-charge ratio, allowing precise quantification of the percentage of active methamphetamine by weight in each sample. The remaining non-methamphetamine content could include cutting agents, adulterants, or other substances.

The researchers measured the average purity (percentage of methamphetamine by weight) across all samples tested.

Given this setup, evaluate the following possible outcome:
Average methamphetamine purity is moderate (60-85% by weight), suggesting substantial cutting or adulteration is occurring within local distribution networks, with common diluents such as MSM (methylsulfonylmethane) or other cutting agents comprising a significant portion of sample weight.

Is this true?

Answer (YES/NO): YES